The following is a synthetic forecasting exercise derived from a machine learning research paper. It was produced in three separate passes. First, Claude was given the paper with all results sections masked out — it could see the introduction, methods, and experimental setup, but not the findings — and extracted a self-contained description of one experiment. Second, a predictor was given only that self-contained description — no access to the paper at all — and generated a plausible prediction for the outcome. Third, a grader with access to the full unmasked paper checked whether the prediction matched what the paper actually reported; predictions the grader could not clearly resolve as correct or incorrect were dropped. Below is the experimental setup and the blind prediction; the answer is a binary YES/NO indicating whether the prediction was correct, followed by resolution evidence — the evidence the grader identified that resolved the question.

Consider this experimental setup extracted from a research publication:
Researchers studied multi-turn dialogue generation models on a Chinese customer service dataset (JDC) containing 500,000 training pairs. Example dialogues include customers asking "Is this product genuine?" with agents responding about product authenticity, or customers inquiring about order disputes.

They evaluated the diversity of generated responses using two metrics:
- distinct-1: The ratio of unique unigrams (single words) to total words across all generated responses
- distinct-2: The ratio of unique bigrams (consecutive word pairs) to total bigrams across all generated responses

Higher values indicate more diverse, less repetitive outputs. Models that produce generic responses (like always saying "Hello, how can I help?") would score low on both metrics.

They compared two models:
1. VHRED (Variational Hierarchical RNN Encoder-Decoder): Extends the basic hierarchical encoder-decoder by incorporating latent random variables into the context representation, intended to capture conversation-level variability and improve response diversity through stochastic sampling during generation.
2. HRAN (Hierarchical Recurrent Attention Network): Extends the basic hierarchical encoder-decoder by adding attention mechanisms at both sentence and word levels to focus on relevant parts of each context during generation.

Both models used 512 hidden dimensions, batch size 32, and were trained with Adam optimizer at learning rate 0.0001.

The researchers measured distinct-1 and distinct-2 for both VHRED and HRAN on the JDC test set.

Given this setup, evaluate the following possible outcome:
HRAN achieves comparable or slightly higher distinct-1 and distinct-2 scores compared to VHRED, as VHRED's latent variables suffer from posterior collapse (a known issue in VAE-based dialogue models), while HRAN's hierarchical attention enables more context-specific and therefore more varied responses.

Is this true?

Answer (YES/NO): NO